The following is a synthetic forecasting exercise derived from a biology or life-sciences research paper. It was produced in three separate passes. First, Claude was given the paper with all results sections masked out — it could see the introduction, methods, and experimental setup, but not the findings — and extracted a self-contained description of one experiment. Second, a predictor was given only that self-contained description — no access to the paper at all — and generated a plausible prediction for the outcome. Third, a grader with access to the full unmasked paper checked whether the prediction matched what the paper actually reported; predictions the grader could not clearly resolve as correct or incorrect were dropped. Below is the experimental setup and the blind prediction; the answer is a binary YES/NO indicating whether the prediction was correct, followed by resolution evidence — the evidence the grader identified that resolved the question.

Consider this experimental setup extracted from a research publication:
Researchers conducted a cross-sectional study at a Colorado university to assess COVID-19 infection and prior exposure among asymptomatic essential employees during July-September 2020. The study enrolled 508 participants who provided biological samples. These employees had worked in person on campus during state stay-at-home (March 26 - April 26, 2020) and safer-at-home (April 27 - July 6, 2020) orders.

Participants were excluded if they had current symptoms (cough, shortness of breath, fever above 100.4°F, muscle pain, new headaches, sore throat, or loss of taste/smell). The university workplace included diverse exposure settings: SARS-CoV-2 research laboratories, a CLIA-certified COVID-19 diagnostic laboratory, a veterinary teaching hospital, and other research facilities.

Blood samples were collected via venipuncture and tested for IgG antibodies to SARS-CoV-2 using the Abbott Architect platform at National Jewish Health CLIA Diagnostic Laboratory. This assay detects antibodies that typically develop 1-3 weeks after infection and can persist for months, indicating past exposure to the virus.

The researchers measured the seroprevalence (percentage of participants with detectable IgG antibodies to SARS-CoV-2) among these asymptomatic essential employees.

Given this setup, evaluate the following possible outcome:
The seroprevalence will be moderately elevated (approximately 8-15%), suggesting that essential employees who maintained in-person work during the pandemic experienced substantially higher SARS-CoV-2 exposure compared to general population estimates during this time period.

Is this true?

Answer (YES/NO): NO